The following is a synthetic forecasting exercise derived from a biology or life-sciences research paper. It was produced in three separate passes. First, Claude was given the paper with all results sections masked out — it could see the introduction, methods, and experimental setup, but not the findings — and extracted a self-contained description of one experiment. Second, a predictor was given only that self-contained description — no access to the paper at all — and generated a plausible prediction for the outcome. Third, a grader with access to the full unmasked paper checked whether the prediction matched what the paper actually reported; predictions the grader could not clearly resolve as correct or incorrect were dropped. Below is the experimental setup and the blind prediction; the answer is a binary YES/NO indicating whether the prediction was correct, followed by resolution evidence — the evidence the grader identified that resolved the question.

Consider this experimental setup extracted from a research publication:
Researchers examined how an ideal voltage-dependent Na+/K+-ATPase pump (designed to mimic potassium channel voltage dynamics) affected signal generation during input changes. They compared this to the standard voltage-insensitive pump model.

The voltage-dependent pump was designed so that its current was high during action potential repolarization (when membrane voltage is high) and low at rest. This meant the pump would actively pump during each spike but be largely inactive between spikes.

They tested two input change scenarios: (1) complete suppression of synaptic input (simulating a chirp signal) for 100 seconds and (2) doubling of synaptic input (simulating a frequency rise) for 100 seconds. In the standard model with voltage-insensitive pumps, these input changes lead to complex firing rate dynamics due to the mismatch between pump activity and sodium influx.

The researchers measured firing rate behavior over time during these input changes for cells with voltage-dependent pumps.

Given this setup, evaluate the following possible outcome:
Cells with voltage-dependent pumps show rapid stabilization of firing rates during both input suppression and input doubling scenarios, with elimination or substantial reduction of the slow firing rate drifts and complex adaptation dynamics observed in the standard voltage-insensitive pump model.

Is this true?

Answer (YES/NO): YES